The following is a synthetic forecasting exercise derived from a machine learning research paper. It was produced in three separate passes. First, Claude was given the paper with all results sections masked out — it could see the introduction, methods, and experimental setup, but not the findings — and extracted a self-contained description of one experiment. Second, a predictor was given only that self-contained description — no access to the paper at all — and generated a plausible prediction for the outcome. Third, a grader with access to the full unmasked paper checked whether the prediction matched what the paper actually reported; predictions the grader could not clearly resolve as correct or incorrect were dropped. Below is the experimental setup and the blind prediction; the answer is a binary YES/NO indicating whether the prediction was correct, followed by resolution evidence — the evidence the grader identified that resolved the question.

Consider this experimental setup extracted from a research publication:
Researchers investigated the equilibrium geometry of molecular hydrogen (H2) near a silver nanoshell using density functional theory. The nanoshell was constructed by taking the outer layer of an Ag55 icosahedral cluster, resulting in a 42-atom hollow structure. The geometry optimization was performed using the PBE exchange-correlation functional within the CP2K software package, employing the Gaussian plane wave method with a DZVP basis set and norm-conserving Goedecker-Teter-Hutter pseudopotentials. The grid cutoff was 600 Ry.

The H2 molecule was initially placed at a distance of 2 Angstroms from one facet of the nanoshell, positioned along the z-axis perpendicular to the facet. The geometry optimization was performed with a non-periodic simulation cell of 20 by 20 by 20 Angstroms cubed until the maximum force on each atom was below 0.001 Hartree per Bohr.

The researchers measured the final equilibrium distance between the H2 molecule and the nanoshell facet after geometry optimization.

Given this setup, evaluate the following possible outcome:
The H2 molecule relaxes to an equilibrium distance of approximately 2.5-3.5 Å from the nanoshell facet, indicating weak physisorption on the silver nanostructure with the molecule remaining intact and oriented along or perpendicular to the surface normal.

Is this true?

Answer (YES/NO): YES